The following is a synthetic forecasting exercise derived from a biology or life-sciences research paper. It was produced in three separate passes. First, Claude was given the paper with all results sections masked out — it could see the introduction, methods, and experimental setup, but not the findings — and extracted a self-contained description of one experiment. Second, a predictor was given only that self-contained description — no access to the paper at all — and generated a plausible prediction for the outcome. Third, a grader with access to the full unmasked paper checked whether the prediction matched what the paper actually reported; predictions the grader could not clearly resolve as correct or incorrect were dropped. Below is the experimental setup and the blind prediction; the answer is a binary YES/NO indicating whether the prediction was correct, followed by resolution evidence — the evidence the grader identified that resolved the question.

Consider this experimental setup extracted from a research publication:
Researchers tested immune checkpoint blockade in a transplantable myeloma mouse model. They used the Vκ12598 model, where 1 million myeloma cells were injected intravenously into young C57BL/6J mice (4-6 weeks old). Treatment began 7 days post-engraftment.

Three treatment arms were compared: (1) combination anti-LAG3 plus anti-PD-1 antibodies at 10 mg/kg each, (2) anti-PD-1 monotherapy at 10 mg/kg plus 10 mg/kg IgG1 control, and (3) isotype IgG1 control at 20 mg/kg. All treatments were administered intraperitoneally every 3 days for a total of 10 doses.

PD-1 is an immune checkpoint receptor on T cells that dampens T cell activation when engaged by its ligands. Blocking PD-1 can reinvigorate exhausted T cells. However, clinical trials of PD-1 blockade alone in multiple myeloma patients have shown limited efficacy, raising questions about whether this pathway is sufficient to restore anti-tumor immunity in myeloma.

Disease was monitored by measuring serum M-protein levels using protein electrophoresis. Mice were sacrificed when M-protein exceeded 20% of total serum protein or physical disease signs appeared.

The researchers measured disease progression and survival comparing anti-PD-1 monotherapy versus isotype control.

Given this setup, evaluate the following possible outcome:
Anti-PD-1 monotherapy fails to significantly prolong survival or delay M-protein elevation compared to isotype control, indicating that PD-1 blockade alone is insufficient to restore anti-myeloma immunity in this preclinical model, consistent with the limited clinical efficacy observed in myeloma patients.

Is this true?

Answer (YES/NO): YES